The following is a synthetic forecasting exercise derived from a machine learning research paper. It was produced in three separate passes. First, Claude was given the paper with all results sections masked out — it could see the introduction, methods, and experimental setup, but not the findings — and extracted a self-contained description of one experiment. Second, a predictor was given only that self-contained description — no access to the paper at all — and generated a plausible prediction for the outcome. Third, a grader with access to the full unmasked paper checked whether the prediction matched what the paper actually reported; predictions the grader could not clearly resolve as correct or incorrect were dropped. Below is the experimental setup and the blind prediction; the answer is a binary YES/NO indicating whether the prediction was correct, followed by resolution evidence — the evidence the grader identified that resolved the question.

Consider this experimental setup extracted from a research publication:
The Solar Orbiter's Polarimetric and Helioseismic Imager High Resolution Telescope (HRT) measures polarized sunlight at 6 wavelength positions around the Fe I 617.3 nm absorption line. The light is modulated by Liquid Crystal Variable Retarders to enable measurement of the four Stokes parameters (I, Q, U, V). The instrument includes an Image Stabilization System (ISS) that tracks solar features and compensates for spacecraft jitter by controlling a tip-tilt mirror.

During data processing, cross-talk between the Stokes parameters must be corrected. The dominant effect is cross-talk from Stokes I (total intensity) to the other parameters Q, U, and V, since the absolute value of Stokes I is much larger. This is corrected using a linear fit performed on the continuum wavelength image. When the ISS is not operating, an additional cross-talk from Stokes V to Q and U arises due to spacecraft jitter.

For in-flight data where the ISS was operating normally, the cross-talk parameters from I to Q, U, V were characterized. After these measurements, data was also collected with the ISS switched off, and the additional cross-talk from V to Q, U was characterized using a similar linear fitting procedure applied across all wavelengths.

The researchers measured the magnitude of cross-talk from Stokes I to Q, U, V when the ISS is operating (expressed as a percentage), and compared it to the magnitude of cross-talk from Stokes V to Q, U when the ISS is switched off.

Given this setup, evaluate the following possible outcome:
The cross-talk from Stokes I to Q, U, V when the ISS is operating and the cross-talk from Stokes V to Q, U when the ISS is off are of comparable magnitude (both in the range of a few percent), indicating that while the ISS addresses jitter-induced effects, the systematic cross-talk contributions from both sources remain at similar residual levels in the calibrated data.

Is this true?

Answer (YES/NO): NO